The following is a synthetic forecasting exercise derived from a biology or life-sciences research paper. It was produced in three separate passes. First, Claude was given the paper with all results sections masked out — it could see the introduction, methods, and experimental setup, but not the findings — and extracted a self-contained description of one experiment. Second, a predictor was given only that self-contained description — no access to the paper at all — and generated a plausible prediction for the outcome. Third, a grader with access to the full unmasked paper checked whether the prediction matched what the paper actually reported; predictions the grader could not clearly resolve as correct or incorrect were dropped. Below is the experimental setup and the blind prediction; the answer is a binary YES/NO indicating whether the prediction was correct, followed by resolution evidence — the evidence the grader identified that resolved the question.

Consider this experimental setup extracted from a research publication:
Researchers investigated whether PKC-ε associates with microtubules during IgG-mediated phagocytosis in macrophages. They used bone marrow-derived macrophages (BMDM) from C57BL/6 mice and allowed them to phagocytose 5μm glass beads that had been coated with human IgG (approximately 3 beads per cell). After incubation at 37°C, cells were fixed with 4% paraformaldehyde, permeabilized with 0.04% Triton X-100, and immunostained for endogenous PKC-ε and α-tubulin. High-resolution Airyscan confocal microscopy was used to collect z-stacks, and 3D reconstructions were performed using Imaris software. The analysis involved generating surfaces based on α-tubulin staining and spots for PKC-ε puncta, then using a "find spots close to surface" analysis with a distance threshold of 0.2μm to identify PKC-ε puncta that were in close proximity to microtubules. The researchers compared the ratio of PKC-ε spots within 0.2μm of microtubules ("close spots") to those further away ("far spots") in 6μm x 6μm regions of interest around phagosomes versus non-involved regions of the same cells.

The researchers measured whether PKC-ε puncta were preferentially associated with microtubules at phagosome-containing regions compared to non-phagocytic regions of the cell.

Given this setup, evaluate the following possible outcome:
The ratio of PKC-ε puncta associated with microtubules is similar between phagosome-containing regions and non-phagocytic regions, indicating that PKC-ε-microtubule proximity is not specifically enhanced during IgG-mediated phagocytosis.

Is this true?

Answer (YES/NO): NO